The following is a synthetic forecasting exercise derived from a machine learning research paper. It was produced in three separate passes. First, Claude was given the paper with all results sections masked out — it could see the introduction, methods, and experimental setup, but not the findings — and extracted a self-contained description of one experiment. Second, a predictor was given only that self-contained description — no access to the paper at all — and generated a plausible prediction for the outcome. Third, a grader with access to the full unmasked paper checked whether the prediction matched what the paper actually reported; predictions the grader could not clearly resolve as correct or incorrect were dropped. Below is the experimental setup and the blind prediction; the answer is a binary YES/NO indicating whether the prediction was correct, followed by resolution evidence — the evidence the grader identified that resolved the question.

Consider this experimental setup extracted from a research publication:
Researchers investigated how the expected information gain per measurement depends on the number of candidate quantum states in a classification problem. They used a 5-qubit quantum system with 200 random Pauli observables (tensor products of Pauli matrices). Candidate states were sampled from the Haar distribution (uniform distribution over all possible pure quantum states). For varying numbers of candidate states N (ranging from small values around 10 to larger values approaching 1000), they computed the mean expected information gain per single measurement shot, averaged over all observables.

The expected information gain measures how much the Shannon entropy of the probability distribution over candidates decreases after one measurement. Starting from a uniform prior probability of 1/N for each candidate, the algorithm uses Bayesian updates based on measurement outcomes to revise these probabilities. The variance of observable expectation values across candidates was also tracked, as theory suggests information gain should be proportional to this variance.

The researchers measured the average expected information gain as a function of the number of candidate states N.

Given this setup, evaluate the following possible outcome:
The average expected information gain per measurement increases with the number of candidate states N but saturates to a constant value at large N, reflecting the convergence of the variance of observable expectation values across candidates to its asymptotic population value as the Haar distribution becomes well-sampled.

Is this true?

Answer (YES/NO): YES